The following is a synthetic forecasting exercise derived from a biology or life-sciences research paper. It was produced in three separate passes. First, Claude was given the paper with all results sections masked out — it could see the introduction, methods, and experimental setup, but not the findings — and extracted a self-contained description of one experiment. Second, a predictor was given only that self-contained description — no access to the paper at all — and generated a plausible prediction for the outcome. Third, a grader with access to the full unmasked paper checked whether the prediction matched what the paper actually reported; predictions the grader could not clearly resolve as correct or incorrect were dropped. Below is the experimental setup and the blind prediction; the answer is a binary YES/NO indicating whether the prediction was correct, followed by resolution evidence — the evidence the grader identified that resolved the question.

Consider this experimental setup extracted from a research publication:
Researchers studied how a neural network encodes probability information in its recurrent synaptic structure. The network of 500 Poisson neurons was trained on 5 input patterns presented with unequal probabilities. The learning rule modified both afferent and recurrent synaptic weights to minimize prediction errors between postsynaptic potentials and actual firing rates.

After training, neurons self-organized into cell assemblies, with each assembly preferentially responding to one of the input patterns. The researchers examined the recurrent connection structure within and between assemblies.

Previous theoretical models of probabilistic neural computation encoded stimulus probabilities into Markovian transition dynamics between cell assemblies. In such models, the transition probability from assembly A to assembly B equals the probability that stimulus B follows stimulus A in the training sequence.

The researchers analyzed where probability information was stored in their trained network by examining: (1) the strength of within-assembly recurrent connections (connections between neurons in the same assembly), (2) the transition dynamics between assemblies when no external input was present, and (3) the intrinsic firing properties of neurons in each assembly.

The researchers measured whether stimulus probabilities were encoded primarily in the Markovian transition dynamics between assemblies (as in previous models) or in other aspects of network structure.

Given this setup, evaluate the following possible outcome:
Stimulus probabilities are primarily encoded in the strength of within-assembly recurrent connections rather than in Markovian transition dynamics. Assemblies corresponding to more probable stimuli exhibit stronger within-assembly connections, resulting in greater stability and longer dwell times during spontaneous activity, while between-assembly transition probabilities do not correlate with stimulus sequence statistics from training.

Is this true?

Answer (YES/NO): YES